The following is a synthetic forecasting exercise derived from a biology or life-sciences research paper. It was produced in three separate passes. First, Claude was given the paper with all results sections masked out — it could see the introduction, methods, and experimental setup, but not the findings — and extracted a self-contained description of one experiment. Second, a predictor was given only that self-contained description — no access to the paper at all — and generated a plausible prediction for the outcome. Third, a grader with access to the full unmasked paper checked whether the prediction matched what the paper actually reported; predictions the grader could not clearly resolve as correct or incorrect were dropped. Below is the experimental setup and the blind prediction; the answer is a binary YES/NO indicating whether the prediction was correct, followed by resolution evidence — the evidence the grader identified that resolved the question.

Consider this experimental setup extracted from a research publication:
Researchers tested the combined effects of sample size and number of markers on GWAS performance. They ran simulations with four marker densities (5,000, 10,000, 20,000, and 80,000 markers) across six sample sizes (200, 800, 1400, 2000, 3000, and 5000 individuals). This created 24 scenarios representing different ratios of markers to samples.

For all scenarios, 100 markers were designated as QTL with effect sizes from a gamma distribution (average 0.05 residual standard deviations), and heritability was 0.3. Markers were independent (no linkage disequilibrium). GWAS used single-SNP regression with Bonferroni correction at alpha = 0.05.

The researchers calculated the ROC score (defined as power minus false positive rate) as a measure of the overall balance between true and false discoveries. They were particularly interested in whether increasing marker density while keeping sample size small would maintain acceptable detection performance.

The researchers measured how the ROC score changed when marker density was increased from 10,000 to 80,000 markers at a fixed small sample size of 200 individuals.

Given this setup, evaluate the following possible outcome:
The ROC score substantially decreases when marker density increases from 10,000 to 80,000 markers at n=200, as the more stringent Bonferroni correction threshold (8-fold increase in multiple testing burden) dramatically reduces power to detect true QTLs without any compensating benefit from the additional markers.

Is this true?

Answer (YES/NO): YES